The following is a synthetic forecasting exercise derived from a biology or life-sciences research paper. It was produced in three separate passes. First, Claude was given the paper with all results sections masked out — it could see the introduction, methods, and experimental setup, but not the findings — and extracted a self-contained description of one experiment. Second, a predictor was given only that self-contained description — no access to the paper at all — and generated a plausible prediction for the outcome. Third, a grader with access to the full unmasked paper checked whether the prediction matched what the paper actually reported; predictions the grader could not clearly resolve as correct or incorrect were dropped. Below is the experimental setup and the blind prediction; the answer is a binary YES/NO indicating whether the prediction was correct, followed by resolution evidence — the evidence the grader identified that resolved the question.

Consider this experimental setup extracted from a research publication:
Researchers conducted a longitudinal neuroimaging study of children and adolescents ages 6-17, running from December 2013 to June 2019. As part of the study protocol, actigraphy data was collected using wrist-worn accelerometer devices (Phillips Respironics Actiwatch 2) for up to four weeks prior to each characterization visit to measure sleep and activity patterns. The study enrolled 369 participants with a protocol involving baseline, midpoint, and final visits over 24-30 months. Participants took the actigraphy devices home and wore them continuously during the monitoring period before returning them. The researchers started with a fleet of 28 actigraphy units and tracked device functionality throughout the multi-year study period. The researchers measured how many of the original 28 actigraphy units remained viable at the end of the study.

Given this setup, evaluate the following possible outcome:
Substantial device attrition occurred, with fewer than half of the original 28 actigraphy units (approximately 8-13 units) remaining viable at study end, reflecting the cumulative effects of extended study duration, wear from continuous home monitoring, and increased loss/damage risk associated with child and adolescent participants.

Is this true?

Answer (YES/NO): NO